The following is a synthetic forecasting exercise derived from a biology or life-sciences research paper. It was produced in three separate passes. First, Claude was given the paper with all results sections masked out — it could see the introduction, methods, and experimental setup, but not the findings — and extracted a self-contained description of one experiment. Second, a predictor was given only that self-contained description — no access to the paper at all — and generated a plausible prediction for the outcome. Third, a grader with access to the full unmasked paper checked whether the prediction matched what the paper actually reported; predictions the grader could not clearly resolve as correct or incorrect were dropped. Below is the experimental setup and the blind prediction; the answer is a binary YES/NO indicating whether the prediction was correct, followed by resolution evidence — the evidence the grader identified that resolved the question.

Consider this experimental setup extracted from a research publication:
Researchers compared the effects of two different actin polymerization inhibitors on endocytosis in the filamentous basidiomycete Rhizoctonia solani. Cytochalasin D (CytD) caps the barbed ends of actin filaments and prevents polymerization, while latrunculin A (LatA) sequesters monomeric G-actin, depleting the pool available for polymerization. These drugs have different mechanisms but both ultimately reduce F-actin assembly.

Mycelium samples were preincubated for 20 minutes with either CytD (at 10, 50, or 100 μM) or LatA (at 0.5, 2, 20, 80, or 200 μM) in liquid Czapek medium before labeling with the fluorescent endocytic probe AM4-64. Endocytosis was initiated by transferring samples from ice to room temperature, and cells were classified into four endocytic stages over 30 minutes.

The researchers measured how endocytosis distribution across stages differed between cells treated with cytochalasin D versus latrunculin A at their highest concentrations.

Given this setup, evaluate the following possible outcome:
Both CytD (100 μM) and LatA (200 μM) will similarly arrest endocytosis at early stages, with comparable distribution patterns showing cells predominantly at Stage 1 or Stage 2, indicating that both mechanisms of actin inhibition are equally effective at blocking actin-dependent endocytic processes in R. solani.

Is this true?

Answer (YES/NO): NO